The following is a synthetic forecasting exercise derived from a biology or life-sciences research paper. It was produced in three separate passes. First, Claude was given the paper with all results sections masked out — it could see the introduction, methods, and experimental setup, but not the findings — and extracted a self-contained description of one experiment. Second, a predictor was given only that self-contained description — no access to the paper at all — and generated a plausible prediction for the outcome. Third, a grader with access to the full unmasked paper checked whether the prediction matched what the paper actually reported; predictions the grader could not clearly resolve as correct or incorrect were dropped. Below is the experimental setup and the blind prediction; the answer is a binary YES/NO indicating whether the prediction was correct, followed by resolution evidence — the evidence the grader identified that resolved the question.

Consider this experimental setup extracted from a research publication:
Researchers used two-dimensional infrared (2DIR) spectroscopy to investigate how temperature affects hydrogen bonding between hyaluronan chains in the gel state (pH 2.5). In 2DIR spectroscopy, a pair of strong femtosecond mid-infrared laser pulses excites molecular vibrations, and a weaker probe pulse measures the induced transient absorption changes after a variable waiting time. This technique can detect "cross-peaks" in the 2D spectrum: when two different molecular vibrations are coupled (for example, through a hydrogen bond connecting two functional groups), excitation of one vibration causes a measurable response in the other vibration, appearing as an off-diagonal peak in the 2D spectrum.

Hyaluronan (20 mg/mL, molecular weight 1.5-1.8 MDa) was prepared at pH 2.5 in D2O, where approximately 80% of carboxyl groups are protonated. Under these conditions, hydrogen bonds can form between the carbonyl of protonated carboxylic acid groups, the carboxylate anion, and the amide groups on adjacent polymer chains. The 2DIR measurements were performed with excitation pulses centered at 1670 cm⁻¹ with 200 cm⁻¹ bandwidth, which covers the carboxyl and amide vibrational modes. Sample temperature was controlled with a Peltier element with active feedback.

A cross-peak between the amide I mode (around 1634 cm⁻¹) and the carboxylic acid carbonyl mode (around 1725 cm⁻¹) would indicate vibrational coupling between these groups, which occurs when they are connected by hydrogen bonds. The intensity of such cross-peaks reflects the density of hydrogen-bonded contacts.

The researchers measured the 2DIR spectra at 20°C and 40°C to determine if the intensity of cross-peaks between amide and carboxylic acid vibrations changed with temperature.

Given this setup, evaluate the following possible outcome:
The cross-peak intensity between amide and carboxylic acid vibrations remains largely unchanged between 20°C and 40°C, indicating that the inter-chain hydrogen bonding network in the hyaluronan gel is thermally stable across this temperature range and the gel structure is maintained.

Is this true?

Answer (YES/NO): YES